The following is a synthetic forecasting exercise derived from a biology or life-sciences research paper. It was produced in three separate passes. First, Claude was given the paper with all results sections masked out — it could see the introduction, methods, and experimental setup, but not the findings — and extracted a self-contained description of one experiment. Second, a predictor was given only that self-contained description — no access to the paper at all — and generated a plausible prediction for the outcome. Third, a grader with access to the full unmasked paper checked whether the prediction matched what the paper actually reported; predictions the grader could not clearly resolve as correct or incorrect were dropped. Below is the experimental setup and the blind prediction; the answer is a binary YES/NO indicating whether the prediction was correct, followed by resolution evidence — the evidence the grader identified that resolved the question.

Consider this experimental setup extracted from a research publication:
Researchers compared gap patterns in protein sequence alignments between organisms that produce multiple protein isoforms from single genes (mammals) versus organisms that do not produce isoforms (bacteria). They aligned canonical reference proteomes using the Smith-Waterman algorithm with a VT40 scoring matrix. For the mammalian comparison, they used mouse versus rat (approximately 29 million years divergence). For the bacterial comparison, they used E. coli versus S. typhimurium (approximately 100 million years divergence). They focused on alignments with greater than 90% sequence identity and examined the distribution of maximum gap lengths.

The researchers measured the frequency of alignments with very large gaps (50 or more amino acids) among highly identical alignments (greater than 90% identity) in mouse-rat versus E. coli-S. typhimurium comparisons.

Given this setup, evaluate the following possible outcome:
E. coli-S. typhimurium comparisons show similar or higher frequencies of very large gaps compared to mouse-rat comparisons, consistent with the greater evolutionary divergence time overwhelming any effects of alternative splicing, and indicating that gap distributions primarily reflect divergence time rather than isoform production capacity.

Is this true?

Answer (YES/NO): NO